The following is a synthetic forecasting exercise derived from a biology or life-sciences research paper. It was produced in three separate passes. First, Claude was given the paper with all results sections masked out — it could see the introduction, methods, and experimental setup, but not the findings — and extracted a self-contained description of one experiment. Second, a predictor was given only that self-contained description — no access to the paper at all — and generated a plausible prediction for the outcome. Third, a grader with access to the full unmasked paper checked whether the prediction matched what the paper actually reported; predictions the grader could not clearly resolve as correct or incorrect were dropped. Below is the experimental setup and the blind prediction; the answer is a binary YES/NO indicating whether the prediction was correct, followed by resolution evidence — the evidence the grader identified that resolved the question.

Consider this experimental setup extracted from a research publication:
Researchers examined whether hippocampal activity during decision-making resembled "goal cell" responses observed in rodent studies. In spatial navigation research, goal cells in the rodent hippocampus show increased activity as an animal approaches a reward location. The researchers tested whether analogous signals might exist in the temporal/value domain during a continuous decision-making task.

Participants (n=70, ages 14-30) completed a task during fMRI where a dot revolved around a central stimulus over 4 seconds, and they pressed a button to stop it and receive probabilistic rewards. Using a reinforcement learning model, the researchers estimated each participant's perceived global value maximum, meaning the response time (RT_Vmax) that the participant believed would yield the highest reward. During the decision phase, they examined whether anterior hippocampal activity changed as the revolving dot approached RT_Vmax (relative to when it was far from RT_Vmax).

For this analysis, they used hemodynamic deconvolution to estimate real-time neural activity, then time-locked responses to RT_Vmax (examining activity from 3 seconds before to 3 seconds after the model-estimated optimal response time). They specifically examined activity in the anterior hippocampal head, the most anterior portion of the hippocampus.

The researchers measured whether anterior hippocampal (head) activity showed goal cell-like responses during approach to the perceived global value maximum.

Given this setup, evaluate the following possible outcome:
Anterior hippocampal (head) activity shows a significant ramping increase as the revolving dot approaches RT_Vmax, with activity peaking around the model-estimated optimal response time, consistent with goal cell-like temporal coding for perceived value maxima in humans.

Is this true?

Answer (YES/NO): YES